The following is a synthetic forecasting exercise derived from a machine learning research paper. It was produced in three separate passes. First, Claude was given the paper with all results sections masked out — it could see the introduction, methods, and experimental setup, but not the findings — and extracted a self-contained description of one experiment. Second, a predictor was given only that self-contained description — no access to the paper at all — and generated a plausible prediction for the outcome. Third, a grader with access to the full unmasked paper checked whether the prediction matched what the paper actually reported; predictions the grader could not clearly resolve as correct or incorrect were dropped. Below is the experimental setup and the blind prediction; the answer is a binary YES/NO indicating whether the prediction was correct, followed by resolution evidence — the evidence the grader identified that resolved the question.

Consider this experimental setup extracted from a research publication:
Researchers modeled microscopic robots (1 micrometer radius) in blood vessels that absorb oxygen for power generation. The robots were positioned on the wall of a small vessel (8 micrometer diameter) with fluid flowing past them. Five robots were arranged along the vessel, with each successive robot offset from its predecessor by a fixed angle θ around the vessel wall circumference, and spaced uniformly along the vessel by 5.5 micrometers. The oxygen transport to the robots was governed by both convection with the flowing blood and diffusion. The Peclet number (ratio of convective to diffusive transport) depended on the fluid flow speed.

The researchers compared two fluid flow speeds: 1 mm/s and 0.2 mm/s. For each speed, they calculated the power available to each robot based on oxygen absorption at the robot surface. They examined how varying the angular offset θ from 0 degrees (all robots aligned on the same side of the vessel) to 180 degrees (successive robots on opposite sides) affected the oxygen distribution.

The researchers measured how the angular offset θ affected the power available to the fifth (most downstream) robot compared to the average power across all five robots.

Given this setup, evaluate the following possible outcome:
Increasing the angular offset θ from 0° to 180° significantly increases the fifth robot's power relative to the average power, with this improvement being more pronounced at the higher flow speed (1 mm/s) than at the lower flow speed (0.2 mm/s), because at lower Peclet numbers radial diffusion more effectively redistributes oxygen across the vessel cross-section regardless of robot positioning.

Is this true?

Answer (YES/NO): NO